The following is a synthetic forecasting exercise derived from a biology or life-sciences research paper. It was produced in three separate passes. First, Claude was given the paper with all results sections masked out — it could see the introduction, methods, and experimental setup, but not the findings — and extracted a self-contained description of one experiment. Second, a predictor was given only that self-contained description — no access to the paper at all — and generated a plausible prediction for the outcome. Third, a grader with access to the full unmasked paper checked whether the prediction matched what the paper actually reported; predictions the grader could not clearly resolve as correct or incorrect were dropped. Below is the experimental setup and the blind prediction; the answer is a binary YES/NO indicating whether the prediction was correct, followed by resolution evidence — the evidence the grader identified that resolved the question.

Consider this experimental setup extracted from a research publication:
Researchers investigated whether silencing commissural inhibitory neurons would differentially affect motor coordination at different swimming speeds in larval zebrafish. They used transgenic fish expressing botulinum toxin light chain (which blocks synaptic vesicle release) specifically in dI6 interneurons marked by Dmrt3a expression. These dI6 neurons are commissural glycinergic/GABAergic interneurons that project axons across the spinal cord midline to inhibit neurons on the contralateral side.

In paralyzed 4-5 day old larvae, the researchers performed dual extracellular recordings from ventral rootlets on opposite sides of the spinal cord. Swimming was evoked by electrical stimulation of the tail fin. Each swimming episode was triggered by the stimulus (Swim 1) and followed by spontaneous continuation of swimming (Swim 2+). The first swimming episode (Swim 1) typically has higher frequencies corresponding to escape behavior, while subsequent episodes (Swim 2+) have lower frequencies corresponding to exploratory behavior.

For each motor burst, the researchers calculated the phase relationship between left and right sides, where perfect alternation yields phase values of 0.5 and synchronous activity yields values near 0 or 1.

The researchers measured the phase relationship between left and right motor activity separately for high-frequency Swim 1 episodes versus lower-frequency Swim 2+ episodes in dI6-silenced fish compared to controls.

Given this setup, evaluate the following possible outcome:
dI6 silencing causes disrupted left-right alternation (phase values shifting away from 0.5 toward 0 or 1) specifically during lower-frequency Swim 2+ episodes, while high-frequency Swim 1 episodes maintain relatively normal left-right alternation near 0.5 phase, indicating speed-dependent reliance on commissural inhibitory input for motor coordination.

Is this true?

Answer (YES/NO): NO